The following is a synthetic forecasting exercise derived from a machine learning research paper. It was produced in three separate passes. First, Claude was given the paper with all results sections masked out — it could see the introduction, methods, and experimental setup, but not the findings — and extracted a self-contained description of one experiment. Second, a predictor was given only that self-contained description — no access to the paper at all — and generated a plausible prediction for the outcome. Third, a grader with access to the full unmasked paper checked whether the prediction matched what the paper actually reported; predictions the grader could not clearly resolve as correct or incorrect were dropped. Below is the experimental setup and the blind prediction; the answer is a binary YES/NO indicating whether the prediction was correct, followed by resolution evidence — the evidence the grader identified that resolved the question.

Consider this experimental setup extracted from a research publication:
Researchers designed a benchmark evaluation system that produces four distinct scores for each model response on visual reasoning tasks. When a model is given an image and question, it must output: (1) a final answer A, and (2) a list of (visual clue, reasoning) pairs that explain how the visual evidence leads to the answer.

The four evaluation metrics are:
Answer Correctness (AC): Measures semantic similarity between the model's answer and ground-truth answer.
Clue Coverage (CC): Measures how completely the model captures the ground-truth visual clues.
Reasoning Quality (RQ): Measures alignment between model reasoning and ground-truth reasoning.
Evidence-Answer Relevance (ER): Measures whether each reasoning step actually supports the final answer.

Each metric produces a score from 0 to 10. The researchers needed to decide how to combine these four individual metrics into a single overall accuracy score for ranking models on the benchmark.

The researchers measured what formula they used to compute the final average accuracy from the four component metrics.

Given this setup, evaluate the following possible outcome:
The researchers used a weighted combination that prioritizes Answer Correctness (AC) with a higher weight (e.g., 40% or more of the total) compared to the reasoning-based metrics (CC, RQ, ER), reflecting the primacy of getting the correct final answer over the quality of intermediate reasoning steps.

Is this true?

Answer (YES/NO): NO